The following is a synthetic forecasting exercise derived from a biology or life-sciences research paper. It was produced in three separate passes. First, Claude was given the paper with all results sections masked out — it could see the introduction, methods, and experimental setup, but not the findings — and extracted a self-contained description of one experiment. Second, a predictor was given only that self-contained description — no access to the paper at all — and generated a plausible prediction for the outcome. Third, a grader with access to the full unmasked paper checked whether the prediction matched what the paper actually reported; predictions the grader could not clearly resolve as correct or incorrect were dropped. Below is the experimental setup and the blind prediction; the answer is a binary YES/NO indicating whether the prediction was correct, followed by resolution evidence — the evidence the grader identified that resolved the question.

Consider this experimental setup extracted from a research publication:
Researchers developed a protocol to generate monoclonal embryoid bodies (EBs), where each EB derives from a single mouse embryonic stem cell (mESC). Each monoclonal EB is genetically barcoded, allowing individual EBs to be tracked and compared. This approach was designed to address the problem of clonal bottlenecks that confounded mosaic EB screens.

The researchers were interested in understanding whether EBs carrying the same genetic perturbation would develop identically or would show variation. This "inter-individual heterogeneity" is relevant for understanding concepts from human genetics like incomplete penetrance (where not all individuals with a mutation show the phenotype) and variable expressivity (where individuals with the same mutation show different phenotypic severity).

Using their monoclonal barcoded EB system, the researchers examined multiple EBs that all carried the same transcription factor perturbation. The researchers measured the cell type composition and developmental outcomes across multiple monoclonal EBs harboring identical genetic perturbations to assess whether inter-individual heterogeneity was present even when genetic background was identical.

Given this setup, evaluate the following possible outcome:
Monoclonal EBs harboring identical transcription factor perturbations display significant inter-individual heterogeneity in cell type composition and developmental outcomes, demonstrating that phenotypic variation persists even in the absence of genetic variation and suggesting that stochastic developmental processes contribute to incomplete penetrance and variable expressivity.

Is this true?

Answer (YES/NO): YES